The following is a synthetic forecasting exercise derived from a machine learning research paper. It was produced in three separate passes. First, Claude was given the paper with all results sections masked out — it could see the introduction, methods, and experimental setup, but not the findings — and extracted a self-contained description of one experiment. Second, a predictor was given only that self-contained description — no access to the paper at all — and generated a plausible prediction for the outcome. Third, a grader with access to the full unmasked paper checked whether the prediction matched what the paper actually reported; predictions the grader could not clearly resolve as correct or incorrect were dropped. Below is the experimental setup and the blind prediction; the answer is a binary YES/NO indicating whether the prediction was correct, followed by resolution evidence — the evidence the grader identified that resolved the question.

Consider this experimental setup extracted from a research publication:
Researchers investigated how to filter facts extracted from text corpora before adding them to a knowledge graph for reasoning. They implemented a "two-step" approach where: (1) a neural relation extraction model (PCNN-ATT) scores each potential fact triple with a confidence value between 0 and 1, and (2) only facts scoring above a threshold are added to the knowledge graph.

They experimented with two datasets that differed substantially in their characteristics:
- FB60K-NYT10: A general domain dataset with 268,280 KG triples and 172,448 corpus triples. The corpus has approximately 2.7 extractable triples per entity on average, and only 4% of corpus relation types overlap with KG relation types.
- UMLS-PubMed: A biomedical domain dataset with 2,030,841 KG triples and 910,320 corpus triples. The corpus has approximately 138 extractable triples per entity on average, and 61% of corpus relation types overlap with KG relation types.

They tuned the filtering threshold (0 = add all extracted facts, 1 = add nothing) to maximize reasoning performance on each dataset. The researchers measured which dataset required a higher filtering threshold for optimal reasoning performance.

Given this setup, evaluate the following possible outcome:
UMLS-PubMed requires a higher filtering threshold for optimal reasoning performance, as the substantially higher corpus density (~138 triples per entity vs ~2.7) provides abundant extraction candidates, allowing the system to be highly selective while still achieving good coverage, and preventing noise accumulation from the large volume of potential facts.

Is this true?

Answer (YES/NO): YES